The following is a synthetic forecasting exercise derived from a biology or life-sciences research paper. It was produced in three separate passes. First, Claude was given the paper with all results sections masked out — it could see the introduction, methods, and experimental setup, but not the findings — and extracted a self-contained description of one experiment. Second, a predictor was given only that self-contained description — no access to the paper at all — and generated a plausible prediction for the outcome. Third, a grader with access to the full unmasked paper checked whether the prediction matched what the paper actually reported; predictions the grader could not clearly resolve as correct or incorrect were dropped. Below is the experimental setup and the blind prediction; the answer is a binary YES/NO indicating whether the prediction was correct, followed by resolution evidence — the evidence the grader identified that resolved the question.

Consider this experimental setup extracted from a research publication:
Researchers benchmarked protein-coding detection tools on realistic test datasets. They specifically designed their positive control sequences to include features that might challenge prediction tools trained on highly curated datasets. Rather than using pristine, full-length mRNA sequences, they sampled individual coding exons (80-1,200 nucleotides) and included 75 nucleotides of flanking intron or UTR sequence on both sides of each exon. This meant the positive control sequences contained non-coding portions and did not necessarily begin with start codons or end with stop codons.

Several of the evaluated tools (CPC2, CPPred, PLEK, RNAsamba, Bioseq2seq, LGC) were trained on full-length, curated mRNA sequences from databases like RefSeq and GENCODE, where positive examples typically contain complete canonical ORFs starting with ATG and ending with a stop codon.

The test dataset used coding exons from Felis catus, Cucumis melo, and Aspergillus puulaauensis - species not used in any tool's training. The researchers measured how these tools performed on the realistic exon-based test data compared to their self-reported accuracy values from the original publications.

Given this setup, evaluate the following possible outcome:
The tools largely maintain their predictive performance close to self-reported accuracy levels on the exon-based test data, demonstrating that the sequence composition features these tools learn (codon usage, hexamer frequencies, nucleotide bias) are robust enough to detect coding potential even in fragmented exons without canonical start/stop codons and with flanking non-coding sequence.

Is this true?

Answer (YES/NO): NO